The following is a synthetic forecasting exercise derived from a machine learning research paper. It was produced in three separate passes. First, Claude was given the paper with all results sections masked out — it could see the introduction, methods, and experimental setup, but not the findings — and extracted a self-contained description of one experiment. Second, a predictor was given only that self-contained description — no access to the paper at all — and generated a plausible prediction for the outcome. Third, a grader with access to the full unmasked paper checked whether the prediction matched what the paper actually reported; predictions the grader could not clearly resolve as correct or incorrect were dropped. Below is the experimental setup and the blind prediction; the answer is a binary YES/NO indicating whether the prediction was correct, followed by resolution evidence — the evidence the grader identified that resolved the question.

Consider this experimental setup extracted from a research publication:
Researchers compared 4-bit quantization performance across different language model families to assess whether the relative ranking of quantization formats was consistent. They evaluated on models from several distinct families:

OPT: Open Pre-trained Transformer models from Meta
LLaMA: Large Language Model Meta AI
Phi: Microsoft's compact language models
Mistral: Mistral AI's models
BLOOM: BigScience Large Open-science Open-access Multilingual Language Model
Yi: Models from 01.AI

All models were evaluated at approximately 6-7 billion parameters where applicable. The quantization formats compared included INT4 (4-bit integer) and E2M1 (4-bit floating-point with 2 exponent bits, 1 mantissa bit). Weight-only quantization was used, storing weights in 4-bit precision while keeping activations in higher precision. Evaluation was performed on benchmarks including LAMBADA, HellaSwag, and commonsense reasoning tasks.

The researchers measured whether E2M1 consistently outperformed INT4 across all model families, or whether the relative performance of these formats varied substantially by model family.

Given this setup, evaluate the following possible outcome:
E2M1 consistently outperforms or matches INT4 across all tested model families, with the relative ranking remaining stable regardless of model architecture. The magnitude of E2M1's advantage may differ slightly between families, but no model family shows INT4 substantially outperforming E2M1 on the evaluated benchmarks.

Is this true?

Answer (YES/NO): YES